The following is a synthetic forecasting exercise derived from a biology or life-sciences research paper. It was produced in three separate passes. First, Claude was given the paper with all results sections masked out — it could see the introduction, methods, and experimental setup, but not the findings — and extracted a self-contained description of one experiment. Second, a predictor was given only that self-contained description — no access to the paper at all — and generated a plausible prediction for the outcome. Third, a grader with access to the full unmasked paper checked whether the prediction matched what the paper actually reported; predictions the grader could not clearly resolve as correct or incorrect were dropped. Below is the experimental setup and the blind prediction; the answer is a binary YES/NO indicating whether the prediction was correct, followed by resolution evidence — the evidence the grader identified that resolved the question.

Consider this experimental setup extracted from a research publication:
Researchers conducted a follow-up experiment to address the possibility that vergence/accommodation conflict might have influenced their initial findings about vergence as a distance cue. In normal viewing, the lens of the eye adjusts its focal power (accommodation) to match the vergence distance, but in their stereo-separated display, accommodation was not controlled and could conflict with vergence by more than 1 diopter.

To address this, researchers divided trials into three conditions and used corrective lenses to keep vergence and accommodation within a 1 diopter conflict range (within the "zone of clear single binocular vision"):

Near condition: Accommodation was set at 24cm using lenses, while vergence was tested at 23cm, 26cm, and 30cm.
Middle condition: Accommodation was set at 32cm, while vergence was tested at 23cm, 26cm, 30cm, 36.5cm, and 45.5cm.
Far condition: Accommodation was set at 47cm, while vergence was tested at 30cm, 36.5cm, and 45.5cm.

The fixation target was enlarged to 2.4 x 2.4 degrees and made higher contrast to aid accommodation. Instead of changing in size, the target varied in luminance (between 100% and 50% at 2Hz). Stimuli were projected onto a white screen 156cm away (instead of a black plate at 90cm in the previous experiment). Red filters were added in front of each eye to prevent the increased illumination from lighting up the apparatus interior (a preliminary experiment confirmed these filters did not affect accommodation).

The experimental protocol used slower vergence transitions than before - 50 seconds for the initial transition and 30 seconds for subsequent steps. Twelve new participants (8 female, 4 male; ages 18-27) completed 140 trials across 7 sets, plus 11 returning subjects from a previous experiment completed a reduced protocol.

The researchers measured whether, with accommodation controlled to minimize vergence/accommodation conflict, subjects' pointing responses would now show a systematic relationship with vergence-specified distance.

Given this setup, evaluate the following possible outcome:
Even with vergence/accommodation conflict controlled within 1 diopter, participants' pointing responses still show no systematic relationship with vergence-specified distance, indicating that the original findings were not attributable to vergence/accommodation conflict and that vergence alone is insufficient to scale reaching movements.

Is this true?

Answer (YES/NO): NO